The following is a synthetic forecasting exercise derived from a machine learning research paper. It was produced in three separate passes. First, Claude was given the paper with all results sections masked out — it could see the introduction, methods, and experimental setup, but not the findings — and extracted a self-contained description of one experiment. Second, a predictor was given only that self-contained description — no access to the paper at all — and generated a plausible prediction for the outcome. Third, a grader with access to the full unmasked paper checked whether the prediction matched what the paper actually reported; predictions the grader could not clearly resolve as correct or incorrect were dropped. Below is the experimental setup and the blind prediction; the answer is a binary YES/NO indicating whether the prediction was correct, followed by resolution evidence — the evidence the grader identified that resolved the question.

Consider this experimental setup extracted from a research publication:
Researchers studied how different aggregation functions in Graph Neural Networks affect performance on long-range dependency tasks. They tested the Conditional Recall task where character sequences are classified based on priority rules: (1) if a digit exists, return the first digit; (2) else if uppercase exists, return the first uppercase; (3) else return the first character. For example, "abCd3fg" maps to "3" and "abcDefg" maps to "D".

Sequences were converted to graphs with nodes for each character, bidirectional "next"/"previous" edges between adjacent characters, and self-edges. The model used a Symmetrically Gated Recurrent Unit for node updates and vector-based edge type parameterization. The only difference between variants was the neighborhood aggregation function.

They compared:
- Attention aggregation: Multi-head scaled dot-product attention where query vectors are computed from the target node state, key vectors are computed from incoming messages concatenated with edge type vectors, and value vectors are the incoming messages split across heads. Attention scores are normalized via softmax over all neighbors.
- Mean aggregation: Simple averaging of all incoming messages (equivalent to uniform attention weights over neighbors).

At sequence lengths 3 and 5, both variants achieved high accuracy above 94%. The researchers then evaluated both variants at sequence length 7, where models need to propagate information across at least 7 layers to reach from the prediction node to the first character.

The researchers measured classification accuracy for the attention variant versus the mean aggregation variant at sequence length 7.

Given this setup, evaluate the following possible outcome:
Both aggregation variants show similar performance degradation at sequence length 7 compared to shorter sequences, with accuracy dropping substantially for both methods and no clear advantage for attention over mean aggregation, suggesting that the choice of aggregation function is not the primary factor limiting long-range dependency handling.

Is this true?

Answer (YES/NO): NO